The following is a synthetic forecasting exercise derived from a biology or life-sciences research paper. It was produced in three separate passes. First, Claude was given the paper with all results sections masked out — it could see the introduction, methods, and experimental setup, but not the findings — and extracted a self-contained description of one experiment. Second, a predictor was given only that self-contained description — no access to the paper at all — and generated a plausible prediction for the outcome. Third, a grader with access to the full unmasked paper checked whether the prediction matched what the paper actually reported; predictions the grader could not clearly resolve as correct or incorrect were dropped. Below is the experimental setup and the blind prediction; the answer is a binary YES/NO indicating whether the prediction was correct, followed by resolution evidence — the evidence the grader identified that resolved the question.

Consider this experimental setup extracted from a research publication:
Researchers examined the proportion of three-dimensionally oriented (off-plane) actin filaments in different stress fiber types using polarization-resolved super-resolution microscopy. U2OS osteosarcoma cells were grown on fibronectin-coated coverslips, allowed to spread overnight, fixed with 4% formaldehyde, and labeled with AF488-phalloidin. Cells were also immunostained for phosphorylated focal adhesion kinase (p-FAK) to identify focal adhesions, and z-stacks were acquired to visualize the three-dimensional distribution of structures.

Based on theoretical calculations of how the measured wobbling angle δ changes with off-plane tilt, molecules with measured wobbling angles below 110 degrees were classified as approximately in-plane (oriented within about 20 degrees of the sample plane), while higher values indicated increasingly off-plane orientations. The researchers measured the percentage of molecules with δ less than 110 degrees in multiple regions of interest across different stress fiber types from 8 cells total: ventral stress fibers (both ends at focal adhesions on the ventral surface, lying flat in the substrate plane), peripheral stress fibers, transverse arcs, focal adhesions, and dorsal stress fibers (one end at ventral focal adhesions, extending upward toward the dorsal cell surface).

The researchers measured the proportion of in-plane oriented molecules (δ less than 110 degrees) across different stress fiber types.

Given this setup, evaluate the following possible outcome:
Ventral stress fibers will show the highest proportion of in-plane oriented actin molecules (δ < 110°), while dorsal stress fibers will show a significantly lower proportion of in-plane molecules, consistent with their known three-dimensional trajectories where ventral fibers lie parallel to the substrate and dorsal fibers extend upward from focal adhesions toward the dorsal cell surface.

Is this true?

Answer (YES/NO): YES